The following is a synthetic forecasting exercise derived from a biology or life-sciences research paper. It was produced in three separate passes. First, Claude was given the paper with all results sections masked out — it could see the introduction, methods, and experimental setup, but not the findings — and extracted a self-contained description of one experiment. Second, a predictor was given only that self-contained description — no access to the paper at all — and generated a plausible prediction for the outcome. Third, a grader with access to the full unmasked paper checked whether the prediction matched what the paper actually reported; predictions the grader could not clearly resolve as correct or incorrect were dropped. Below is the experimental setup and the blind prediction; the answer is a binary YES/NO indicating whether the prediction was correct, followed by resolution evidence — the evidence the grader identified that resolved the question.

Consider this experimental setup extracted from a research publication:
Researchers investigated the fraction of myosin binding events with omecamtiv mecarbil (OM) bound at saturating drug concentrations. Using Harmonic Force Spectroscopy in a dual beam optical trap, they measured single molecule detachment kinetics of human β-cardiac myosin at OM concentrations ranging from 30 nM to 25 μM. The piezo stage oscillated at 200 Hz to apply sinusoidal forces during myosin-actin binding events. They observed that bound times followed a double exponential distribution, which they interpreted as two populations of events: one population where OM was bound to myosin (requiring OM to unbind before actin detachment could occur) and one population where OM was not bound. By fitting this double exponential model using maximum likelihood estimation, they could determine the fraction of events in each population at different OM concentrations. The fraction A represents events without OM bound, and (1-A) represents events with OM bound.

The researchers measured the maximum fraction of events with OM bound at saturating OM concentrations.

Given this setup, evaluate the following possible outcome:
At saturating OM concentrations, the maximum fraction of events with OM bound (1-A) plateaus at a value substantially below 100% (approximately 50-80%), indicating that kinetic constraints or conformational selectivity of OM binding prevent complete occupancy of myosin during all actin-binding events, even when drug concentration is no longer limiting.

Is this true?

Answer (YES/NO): YES